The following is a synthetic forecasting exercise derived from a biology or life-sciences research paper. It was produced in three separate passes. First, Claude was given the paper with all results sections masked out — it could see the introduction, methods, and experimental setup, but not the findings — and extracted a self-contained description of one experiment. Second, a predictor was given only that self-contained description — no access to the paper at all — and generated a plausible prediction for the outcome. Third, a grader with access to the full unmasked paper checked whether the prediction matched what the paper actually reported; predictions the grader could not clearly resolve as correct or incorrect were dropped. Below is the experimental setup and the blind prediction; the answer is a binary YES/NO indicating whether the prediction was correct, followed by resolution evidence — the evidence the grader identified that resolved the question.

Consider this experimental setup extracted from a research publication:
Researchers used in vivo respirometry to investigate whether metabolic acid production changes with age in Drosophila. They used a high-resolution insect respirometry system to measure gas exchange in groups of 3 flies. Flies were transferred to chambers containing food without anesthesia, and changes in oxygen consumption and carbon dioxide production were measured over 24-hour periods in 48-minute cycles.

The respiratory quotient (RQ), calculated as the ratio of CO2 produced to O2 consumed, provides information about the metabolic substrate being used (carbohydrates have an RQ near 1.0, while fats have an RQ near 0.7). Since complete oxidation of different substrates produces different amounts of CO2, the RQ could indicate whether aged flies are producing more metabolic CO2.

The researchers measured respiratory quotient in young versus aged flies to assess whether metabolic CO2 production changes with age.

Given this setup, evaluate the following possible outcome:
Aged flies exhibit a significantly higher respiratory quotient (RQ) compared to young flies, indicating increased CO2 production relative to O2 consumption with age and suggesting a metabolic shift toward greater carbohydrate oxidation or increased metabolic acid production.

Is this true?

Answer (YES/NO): NO